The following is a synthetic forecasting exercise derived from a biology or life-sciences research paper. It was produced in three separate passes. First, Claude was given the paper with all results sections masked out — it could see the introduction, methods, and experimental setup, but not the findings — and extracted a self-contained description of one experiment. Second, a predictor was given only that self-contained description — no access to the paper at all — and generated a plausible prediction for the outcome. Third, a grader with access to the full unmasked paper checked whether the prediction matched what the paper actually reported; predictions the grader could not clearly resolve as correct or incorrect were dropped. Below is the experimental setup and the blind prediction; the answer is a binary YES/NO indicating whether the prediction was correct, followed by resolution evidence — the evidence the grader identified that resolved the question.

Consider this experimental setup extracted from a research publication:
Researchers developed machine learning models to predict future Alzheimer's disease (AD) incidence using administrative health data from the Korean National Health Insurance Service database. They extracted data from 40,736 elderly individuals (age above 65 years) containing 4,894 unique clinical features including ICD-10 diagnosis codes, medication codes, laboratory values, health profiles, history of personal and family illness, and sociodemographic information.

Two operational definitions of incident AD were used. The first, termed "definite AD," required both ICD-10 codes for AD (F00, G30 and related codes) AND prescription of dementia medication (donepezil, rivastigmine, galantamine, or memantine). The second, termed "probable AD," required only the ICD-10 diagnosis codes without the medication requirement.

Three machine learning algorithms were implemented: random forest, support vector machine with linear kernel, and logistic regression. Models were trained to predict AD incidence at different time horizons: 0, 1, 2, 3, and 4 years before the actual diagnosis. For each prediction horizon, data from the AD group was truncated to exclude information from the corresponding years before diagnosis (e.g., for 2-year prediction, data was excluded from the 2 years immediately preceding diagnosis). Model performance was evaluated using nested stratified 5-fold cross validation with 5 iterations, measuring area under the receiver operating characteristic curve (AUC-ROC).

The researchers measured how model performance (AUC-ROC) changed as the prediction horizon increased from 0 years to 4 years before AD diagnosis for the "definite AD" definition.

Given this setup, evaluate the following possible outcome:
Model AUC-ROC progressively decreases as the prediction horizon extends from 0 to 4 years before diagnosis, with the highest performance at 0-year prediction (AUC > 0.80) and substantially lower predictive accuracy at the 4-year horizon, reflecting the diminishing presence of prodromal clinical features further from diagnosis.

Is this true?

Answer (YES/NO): NO